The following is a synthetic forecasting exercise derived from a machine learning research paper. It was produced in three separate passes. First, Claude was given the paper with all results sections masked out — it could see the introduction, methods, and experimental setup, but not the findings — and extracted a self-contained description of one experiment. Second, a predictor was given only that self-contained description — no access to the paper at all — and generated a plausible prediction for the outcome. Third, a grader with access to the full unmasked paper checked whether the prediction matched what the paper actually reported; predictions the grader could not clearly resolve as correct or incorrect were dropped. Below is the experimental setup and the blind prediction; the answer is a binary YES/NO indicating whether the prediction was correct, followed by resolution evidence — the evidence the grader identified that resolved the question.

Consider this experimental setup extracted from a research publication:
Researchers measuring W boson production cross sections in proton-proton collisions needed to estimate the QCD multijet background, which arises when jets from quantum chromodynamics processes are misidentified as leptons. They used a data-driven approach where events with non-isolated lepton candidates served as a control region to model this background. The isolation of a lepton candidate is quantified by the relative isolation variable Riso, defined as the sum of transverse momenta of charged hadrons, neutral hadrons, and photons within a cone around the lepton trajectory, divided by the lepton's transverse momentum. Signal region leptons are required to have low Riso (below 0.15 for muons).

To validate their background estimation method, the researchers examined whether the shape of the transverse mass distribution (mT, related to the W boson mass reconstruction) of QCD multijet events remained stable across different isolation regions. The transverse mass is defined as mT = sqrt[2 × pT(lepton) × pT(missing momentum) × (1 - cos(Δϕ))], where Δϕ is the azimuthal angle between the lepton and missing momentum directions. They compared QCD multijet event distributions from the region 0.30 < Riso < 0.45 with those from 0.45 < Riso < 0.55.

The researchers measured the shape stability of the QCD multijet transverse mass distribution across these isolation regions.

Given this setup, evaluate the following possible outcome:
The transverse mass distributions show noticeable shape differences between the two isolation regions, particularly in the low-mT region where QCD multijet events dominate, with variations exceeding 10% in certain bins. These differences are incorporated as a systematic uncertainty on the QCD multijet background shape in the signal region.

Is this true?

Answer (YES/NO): NO